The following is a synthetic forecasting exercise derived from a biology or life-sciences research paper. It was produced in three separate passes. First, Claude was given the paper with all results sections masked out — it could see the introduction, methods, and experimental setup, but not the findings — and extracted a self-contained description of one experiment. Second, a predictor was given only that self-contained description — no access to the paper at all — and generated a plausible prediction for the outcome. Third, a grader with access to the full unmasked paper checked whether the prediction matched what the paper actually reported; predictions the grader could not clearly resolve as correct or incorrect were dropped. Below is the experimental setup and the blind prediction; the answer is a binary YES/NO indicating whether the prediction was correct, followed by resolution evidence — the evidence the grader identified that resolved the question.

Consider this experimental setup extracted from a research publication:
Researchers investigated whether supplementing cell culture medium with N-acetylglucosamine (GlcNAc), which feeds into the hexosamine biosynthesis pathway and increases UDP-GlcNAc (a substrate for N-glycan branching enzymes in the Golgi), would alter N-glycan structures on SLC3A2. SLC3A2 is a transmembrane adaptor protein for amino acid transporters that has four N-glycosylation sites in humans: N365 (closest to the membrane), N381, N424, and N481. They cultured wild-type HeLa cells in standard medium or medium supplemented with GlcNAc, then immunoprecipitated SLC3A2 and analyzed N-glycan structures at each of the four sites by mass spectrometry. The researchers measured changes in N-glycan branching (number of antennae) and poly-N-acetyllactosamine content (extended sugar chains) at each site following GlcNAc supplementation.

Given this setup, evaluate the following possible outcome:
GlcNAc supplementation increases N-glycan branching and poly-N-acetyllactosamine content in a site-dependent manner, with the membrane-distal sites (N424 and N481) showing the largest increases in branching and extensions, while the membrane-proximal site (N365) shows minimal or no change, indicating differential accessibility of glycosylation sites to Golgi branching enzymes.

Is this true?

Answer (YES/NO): NO